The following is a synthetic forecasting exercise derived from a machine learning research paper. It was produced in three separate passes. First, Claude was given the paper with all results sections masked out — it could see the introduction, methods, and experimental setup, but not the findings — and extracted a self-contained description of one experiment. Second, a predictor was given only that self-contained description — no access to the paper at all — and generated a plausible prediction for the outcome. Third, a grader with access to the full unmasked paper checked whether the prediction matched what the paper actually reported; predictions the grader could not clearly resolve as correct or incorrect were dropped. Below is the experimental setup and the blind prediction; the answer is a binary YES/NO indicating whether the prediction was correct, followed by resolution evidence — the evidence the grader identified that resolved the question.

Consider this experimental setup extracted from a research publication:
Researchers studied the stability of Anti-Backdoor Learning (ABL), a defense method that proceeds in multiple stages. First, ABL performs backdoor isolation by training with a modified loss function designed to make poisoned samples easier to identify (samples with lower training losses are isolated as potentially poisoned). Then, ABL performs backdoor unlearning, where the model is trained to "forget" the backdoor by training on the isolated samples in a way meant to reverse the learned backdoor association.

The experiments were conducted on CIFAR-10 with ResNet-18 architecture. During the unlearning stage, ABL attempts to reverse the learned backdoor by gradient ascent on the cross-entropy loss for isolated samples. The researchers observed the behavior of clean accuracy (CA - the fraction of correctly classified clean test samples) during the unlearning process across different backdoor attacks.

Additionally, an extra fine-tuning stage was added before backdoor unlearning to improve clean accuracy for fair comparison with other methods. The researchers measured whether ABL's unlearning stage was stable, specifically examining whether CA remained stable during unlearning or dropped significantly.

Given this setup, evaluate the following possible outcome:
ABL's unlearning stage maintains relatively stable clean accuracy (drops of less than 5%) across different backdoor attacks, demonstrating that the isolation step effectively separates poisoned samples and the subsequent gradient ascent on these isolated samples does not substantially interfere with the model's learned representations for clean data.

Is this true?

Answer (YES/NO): NO